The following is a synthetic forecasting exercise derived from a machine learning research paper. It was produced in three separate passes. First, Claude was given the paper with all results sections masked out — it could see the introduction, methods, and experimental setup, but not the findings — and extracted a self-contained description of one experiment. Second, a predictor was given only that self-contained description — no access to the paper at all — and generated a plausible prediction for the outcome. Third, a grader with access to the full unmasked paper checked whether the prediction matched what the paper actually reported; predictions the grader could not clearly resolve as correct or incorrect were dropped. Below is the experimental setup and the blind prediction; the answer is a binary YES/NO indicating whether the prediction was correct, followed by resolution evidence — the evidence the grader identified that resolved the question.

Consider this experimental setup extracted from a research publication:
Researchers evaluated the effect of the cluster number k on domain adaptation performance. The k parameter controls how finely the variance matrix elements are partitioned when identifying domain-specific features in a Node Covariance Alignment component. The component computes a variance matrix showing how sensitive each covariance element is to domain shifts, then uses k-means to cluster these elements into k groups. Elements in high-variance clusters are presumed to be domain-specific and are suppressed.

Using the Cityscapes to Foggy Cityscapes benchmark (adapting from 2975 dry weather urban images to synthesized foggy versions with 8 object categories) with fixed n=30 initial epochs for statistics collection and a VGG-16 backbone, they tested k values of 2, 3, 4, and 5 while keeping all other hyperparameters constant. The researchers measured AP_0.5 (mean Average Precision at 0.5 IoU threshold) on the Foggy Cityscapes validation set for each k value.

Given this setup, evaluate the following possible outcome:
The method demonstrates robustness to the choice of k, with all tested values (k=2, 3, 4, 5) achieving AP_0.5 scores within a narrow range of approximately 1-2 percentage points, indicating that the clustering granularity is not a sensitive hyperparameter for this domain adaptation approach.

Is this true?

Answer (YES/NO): NO